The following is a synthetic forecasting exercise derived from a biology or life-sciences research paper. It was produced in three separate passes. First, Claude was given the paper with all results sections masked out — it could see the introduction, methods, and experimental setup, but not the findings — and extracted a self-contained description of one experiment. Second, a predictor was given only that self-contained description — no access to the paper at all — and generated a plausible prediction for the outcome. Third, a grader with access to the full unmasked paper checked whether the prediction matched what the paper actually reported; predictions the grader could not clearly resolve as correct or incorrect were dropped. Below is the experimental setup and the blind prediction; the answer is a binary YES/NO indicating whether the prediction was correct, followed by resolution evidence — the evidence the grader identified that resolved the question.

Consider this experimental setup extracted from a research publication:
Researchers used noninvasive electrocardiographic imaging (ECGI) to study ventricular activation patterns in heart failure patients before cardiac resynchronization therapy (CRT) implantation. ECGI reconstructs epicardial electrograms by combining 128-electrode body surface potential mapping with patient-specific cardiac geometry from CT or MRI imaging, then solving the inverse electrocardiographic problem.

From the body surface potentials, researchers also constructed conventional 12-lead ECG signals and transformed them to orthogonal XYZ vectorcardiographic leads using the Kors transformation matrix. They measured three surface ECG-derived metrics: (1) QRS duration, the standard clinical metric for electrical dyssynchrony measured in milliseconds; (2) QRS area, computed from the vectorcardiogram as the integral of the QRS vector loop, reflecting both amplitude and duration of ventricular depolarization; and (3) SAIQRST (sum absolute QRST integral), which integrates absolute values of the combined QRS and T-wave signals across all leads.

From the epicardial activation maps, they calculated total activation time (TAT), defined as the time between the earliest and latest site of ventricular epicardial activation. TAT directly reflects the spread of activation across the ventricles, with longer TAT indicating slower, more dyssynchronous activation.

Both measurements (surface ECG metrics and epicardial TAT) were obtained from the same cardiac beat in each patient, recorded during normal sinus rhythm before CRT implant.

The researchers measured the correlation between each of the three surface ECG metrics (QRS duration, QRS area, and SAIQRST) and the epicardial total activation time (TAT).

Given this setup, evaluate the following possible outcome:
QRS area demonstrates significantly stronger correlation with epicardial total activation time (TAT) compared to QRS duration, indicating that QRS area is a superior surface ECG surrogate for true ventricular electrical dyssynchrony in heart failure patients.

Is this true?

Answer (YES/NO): NO